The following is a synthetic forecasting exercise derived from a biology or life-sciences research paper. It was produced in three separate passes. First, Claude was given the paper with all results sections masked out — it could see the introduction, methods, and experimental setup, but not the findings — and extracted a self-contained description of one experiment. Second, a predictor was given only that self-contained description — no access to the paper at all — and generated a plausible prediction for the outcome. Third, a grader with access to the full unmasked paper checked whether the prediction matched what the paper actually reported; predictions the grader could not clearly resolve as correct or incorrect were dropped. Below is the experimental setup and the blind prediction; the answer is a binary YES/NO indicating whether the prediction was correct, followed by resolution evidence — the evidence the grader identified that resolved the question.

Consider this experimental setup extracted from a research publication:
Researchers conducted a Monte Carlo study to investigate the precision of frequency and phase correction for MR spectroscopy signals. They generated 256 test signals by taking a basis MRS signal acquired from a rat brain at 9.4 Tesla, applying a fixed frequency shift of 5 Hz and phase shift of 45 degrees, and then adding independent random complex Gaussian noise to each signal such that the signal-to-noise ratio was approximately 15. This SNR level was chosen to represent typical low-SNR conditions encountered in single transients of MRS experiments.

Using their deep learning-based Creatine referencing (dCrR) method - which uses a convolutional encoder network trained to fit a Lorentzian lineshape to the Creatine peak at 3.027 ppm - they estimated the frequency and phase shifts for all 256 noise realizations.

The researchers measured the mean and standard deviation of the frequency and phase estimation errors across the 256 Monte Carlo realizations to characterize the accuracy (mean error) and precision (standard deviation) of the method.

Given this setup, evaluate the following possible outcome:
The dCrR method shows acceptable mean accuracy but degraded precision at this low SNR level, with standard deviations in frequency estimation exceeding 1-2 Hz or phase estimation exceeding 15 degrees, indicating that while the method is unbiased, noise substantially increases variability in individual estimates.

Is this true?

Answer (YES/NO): NO